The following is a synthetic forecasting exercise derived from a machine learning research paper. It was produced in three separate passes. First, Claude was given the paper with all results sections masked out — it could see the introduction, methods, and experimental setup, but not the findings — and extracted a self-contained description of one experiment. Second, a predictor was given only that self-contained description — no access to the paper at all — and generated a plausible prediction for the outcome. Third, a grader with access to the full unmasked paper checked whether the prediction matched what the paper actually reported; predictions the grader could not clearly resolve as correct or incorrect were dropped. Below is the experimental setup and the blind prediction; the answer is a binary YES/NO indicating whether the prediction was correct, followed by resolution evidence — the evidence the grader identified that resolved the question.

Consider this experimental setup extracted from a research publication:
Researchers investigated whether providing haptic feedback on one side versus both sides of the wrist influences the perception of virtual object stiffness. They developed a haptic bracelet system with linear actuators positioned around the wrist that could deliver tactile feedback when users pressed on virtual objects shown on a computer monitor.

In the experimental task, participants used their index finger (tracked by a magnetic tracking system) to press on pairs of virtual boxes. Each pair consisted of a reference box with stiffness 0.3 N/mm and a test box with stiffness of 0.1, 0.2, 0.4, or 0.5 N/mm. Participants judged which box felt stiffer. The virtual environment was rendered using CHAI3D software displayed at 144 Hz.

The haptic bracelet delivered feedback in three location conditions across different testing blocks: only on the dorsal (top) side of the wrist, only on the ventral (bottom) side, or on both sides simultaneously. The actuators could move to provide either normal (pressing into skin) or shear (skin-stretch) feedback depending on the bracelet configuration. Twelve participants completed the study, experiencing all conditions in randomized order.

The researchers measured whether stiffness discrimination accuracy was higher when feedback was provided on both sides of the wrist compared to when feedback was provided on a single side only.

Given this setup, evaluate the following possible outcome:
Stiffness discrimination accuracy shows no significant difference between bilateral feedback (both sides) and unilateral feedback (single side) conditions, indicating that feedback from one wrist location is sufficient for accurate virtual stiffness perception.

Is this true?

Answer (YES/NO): YES